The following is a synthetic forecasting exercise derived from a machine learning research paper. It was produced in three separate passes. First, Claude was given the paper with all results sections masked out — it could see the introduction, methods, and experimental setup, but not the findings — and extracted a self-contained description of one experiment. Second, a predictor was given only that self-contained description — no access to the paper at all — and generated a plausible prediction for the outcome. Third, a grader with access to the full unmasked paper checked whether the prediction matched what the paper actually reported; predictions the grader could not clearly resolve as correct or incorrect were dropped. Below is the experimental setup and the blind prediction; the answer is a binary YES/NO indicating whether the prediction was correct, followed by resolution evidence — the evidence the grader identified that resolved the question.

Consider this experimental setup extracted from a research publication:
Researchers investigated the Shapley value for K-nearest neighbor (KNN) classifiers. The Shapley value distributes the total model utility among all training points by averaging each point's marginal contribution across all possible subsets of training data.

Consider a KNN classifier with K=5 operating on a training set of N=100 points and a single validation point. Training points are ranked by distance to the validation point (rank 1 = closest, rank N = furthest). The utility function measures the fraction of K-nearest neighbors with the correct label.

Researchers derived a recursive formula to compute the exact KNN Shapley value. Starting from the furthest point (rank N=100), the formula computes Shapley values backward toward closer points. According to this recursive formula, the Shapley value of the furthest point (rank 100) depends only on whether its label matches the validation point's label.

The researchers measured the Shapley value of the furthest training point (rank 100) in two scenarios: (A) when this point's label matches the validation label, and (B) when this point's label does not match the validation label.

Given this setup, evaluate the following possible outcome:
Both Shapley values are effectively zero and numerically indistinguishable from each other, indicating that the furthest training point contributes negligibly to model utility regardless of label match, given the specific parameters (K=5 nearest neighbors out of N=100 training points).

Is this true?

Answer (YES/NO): NO